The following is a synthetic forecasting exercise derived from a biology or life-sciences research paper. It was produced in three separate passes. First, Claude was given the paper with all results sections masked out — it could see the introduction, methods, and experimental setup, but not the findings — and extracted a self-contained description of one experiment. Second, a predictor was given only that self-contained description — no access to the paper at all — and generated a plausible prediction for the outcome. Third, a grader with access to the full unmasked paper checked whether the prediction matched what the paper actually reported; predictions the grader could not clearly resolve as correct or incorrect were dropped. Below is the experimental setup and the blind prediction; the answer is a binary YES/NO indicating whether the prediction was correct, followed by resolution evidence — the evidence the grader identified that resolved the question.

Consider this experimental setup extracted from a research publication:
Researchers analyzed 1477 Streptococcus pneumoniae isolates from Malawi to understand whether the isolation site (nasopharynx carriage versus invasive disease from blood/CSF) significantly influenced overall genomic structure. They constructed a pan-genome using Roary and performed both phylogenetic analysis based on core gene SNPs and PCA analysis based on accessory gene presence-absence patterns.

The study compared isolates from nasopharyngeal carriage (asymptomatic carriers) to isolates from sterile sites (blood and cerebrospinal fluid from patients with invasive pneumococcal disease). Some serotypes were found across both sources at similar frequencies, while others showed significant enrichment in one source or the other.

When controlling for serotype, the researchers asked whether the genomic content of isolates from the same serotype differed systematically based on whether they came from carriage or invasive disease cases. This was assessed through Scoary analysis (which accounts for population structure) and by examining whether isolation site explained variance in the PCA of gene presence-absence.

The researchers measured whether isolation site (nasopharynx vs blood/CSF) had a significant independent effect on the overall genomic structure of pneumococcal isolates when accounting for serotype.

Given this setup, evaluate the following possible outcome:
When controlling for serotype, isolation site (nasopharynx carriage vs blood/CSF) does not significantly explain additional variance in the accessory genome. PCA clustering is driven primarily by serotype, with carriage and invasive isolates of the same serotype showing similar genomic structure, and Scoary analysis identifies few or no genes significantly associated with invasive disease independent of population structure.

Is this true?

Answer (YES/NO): YES